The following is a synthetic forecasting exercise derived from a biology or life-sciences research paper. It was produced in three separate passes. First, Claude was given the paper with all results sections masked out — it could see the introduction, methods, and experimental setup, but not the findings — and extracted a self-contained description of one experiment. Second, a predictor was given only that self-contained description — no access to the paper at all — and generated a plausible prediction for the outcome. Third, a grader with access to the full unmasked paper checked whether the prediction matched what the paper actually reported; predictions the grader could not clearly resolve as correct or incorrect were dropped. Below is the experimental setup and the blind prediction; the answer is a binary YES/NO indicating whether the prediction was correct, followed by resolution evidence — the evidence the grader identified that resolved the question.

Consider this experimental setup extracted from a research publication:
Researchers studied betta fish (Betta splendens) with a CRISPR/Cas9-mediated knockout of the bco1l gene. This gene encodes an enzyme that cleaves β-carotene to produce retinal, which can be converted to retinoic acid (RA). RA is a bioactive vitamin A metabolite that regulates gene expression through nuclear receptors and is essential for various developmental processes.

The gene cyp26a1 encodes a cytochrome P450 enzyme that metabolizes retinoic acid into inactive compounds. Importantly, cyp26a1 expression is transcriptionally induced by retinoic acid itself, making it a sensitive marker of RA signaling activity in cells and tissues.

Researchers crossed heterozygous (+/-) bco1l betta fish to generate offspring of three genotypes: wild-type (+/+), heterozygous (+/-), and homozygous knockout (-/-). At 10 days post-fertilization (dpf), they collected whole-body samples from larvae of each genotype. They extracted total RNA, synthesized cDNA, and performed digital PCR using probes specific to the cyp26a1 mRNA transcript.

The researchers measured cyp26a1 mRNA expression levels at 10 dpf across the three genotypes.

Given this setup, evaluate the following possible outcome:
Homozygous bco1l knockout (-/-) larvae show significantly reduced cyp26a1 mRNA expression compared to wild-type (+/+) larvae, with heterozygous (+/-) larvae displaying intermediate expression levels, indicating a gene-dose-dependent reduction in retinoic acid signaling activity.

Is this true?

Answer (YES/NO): NO